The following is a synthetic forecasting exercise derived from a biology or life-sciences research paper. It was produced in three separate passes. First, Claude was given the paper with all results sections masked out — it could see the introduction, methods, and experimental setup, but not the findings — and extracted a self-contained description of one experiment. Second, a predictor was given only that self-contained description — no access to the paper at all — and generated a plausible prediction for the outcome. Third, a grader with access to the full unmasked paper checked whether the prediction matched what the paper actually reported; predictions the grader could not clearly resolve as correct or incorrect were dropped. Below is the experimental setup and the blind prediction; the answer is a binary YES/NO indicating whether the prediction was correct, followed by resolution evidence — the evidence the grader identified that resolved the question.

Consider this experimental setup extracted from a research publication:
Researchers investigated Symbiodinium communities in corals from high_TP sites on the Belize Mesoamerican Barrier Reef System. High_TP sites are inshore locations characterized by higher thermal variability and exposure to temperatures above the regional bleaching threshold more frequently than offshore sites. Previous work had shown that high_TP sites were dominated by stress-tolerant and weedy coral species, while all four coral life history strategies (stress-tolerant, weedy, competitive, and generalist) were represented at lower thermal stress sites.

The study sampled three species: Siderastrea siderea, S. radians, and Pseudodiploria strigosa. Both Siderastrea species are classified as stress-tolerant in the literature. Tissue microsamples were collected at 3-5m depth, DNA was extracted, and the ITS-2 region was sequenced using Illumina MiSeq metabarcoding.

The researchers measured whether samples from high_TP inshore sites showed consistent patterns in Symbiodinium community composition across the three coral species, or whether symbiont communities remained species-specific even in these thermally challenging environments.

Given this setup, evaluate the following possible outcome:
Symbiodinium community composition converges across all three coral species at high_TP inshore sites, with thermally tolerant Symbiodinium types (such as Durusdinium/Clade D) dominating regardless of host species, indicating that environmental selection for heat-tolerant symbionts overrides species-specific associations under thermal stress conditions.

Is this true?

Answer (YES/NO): NO